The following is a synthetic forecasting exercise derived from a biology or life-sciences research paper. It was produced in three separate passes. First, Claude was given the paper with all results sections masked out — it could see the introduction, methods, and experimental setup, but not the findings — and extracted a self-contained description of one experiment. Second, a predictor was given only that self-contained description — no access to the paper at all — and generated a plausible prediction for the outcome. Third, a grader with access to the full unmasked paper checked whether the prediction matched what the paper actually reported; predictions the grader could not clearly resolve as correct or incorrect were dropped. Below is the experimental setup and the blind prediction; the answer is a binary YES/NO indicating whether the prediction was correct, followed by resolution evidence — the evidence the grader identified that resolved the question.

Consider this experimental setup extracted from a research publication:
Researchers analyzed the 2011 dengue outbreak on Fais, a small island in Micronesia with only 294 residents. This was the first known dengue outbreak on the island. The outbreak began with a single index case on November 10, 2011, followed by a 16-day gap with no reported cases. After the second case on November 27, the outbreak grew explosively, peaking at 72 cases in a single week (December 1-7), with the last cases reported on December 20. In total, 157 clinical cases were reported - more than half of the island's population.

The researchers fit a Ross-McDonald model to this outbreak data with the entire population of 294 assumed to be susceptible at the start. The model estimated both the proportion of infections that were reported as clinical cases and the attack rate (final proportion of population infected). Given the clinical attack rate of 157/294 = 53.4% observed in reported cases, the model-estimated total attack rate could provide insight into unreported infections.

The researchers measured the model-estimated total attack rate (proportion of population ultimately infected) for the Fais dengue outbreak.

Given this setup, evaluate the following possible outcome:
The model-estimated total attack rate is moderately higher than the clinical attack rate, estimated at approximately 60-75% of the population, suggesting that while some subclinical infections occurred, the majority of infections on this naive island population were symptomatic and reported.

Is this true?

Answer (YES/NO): NO